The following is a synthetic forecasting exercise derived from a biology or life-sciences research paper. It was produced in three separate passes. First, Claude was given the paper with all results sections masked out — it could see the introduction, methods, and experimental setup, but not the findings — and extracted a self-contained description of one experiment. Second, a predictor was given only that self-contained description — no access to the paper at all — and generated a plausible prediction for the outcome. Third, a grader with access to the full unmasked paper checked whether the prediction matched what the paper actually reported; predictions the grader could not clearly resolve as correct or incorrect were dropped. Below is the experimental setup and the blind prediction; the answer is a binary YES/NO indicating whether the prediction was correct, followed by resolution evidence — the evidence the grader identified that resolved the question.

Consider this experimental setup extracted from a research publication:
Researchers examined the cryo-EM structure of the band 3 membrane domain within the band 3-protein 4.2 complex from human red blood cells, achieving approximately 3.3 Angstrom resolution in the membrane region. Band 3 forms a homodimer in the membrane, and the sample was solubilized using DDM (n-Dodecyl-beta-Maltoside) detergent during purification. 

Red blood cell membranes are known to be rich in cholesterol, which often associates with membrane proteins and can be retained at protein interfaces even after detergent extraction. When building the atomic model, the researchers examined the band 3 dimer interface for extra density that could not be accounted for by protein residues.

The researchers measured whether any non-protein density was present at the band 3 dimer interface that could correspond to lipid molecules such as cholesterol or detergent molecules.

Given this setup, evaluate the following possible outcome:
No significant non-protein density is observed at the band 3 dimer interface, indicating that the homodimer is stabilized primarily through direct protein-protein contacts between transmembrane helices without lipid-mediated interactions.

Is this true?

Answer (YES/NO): NO